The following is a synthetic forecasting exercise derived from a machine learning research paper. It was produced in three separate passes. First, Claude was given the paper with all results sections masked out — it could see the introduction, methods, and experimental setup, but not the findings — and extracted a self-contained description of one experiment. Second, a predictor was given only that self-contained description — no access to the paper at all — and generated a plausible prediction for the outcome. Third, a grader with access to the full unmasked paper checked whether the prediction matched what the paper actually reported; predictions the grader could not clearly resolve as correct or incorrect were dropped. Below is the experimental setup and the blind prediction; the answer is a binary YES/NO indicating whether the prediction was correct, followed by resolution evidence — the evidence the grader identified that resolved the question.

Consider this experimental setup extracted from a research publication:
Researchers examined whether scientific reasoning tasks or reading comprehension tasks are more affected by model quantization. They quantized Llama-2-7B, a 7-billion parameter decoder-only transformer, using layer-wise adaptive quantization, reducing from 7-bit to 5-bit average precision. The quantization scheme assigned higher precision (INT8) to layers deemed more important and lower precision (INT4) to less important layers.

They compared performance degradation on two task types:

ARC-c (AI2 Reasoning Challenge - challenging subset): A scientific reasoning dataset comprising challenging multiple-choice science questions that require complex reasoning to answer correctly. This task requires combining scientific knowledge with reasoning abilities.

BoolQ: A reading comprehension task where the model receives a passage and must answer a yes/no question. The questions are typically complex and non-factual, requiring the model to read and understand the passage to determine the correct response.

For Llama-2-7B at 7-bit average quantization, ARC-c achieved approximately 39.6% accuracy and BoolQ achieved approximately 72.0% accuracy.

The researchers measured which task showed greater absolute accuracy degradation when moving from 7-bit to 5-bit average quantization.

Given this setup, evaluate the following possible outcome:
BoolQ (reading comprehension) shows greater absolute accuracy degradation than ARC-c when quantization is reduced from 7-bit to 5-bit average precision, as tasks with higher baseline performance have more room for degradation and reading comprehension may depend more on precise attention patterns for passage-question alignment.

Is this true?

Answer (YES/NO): YES